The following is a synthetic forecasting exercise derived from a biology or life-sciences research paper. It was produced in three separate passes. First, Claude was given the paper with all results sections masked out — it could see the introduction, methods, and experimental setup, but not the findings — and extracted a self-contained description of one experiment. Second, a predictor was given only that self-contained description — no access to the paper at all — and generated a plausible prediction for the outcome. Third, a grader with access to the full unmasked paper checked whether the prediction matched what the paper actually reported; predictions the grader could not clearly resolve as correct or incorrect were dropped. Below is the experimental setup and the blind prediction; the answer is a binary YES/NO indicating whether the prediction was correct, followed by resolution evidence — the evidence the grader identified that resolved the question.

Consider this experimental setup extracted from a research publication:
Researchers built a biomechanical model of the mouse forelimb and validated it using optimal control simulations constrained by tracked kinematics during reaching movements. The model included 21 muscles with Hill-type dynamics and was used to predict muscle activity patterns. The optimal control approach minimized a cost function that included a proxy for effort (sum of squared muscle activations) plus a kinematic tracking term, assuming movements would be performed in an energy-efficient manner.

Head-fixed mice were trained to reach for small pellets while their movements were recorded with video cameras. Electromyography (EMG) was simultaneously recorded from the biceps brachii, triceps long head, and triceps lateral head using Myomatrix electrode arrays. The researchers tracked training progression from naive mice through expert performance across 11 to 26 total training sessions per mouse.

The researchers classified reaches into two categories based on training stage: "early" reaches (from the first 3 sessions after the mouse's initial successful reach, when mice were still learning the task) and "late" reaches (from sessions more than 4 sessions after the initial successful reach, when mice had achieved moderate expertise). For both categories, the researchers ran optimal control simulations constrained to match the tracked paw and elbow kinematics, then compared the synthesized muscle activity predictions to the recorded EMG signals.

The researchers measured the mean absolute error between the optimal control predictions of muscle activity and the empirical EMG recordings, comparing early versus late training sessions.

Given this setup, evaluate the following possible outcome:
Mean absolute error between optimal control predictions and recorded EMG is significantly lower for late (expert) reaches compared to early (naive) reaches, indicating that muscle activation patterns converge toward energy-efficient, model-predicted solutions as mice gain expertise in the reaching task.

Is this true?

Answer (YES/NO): YES